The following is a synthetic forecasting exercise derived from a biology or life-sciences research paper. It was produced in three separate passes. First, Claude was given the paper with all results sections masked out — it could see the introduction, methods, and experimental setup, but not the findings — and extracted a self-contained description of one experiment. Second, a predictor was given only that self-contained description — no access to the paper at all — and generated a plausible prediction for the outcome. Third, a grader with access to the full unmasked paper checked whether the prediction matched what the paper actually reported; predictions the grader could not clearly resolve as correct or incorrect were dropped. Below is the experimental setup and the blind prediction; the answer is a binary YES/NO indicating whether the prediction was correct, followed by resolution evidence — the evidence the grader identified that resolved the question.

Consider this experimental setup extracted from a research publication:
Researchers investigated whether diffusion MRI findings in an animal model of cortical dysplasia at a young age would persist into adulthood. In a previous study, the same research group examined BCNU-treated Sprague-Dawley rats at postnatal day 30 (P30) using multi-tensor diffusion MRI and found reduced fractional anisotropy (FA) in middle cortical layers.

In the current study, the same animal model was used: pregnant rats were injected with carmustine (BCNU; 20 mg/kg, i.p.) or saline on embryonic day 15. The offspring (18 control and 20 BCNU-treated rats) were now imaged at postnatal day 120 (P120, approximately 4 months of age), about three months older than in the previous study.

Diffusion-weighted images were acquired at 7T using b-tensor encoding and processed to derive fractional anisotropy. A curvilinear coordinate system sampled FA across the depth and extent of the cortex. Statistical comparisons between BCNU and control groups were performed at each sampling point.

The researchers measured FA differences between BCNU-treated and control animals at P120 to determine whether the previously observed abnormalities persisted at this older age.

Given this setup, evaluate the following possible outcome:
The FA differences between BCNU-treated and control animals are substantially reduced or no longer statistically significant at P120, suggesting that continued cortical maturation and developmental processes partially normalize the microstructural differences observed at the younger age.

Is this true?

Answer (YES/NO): NO